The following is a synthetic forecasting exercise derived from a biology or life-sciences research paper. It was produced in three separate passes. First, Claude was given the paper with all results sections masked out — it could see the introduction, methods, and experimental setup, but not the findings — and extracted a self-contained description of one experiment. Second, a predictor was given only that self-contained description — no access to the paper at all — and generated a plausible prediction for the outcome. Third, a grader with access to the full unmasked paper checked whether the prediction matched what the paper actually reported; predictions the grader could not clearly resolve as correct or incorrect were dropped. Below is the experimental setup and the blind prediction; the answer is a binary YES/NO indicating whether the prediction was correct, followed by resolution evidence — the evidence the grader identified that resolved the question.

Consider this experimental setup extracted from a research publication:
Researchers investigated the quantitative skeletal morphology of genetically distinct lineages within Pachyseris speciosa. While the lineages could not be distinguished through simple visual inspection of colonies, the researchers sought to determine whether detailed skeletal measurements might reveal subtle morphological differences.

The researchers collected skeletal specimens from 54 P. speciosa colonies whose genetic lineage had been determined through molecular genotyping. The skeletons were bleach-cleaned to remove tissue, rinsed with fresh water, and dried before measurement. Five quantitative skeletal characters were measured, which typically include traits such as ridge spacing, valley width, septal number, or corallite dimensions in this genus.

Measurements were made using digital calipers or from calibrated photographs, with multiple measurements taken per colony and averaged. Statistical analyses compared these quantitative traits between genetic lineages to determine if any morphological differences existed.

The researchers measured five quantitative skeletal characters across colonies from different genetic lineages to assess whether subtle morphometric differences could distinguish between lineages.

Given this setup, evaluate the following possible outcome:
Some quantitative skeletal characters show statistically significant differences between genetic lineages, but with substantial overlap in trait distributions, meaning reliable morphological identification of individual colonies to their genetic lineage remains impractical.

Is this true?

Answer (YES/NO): YES